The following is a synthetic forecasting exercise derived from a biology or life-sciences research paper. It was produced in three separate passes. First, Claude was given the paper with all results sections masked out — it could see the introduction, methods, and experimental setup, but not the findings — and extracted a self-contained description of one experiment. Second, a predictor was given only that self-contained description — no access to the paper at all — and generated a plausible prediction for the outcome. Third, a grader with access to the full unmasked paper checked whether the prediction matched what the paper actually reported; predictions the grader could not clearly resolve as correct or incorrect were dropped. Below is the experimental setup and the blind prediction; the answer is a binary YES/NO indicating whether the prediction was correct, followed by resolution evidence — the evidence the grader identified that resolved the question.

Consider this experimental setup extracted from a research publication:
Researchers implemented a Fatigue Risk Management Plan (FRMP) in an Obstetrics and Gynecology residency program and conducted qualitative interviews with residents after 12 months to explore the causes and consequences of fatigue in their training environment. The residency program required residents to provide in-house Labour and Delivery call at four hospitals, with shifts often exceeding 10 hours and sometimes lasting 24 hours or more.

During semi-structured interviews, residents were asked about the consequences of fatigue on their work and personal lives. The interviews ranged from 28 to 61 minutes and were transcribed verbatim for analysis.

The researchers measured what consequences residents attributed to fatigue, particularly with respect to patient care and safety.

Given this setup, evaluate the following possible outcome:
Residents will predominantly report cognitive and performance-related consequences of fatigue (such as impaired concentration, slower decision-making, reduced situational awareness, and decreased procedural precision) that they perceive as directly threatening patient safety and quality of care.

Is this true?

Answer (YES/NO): YES